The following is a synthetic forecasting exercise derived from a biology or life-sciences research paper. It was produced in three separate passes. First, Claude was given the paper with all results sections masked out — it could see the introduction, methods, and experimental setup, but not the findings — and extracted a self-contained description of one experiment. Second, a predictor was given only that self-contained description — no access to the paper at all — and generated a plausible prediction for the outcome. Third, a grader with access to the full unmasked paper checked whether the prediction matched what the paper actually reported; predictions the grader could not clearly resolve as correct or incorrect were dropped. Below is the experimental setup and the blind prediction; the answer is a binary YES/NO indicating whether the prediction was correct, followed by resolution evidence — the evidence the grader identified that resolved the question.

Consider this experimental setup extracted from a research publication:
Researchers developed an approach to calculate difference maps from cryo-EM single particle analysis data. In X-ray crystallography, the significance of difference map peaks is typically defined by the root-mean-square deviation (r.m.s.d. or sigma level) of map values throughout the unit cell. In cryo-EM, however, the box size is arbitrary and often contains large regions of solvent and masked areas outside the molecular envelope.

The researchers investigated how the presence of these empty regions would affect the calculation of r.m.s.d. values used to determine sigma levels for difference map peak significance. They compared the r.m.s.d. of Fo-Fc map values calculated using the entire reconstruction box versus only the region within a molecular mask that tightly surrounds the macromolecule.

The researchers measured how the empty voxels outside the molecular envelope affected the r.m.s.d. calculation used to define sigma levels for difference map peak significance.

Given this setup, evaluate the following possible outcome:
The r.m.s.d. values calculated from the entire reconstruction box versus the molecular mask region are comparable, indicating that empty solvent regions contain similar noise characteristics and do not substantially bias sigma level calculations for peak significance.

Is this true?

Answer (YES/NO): NO